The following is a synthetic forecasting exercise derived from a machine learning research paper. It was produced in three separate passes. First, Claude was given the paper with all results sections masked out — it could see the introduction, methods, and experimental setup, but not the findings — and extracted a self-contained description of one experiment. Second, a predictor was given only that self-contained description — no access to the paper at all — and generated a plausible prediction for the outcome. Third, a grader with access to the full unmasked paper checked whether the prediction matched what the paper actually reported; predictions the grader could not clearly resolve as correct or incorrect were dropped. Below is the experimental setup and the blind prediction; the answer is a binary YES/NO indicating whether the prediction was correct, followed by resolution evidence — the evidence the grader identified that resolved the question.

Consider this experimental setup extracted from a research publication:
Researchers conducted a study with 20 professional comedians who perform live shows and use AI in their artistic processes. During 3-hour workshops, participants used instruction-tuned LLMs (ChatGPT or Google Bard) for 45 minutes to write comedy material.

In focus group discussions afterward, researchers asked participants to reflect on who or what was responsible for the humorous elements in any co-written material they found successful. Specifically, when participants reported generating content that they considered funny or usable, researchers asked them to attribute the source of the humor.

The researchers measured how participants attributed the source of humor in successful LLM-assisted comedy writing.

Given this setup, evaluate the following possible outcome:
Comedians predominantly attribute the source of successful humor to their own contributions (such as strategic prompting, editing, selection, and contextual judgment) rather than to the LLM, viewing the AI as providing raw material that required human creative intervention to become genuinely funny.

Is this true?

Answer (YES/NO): YES